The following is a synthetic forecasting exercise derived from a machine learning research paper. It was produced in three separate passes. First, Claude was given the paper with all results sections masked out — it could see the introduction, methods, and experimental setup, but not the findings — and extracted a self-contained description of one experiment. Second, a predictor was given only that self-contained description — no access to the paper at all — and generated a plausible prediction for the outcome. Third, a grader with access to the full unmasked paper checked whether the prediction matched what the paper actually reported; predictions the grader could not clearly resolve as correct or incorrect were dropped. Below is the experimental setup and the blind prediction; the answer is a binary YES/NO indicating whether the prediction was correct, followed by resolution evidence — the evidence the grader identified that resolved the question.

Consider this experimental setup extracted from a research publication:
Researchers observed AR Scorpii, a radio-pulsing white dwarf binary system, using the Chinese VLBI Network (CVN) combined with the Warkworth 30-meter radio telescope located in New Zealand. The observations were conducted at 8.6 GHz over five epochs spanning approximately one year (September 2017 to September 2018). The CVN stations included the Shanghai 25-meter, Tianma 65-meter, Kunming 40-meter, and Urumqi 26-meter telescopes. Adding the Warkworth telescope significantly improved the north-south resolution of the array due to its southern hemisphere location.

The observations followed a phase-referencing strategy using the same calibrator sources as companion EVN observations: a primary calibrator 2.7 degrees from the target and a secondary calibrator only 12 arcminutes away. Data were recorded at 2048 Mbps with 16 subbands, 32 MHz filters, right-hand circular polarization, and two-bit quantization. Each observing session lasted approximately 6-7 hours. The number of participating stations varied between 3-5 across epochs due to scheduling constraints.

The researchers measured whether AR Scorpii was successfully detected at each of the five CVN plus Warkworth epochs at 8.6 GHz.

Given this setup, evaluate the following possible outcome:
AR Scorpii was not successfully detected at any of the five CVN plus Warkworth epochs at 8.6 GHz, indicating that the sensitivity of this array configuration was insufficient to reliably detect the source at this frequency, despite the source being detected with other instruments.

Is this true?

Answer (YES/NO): NO